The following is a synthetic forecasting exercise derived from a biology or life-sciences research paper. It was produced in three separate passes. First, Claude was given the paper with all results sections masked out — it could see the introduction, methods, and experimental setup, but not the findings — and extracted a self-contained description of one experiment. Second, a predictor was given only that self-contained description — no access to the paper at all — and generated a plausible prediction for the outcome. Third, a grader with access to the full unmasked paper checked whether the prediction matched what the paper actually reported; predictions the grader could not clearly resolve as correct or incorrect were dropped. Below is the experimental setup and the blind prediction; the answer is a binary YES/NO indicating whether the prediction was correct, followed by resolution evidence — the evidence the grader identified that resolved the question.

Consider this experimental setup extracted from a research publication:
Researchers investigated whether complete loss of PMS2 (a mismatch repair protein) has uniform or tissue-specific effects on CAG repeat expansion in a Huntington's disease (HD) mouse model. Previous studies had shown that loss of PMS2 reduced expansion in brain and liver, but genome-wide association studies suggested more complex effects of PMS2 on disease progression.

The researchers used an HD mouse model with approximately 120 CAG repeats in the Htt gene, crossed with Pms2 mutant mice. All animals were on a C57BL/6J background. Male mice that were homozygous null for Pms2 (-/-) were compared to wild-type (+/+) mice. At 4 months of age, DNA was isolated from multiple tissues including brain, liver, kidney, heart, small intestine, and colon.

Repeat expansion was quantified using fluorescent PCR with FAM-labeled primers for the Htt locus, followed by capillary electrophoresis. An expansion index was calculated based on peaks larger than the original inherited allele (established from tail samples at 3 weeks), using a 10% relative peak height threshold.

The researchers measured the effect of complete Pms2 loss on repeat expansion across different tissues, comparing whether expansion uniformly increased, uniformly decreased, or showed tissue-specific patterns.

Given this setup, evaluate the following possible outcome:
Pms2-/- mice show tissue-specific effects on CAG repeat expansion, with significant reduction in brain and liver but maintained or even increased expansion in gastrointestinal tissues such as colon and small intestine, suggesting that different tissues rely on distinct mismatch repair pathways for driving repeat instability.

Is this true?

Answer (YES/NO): NO